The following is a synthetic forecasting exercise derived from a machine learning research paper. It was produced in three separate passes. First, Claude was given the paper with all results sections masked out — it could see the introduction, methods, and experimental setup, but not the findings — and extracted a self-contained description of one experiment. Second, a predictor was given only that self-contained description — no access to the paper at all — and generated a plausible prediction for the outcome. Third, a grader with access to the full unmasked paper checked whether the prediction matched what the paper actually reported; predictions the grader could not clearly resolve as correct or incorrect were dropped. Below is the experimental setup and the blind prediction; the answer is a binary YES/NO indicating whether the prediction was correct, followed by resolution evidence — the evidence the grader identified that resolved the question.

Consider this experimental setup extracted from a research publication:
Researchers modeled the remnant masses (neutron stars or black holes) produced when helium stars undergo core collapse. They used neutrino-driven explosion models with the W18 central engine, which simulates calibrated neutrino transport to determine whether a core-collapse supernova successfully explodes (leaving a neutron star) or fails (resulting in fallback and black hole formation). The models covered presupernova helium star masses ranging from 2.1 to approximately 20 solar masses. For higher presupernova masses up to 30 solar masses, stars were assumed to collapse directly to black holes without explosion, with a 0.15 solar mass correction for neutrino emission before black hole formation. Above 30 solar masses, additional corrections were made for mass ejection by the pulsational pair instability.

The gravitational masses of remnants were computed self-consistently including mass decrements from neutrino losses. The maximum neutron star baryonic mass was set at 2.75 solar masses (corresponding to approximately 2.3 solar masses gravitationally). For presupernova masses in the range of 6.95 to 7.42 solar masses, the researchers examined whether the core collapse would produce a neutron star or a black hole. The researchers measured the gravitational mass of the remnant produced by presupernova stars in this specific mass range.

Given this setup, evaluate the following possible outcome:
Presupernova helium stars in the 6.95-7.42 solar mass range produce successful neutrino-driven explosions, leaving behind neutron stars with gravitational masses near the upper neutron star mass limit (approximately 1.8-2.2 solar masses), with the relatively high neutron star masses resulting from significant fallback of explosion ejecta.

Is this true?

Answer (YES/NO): NO